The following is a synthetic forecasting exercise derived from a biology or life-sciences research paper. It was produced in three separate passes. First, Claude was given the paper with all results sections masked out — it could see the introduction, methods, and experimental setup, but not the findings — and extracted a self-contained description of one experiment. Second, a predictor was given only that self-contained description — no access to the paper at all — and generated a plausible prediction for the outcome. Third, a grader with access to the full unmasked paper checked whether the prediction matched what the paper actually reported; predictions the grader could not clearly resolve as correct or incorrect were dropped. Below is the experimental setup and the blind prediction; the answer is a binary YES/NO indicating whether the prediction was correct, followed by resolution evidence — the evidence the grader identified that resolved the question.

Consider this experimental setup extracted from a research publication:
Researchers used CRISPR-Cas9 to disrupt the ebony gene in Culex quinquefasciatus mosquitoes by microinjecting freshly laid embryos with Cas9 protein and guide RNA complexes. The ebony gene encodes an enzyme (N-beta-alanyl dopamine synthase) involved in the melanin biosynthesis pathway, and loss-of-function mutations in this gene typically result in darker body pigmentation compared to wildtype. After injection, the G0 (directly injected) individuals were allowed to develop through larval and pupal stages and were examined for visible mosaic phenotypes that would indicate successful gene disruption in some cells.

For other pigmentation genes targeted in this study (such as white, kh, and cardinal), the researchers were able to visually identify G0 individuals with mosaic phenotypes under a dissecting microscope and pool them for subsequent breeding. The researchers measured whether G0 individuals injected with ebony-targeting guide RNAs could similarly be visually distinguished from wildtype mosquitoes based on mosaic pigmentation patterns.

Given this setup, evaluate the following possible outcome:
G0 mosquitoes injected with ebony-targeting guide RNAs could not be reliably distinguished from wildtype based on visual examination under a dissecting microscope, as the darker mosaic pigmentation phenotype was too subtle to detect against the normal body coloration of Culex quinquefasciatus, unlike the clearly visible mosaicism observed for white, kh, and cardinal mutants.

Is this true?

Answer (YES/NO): YES